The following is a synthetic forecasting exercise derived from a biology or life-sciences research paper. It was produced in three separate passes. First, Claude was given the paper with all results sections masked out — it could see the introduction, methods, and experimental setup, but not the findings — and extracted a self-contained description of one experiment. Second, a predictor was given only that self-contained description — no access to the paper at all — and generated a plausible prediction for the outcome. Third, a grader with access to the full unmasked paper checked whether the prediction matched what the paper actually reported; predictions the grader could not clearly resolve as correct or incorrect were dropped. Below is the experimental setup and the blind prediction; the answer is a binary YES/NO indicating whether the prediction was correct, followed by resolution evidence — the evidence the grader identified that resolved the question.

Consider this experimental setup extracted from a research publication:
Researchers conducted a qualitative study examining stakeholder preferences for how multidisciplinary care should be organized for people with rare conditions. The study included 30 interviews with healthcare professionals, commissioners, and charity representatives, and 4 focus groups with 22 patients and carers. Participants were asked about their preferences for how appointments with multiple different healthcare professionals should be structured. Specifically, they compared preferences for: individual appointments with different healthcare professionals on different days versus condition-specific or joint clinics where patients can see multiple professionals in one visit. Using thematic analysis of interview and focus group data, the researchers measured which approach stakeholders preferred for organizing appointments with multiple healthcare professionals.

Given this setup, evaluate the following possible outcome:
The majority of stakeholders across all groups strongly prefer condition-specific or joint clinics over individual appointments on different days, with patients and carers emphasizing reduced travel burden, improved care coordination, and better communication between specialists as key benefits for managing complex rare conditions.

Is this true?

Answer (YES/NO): YES